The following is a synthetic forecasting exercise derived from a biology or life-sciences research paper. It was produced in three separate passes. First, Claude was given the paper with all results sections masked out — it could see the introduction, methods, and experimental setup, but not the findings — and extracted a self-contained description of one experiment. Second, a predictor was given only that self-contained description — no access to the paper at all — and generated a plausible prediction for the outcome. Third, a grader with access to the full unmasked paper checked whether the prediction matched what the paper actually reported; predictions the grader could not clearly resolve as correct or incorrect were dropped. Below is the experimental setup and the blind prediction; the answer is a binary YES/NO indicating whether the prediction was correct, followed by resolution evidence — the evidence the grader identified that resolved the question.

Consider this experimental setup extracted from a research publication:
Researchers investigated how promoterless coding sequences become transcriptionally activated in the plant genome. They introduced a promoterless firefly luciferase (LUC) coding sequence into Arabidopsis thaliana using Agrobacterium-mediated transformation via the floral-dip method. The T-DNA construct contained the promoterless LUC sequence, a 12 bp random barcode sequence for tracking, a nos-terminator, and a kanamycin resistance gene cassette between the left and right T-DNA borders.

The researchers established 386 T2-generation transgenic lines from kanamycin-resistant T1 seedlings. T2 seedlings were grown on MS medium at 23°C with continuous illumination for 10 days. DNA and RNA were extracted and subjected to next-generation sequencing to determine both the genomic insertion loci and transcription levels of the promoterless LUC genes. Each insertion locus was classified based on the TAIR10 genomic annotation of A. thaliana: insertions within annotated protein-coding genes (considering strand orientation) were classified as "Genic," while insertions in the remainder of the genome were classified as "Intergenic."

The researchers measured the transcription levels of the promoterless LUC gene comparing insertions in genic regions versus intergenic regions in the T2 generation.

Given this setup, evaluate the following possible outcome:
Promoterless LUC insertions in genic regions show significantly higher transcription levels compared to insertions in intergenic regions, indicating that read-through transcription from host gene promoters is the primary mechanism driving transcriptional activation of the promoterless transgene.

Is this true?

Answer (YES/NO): NO